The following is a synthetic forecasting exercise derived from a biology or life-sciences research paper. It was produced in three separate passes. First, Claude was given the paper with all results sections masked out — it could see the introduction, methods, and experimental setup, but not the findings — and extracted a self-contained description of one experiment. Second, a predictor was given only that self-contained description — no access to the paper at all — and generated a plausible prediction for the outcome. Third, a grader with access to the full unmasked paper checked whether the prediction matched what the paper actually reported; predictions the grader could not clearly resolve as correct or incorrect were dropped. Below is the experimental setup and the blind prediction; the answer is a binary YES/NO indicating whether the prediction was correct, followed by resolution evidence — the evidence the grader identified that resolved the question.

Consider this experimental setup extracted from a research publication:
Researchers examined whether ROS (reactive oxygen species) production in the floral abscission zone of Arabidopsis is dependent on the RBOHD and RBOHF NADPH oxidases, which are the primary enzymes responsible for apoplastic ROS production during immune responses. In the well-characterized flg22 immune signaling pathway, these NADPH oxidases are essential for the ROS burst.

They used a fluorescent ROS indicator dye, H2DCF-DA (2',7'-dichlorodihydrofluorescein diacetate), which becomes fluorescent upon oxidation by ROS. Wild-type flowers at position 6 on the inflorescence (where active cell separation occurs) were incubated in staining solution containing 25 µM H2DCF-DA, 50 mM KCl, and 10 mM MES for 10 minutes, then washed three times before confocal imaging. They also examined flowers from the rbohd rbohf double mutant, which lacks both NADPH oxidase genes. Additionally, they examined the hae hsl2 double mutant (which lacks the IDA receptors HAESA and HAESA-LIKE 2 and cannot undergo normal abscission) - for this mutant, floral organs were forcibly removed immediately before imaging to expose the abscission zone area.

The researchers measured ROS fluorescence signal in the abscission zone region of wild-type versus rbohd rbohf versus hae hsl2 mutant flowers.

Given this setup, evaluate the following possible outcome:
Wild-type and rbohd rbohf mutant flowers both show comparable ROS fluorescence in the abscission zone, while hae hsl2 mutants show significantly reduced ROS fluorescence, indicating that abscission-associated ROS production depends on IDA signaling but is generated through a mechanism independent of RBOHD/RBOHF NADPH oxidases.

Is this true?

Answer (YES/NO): NO